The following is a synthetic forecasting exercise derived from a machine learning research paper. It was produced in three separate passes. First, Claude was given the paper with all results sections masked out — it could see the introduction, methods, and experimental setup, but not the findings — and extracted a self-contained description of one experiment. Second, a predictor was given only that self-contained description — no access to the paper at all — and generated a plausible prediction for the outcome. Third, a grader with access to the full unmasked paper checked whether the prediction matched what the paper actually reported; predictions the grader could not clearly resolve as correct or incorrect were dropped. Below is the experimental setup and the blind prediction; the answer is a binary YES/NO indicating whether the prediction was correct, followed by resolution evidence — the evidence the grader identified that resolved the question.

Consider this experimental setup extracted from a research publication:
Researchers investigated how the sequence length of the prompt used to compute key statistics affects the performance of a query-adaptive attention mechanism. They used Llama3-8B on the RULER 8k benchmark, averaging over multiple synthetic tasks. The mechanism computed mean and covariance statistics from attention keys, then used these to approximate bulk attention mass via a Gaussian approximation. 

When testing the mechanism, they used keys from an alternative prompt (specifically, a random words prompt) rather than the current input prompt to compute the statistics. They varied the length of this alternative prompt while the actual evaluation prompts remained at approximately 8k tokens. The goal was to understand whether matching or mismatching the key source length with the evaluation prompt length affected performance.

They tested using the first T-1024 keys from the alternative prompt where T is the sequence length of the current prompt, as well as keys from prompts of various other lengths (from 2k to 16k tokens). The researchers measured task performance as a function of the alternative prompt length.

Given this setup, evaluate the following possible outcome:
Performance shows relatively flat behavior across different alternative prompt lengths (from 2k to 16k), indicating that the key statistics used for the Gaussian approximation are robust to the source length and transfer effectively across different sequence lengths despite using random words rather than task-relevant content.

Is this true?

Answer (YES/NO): NO